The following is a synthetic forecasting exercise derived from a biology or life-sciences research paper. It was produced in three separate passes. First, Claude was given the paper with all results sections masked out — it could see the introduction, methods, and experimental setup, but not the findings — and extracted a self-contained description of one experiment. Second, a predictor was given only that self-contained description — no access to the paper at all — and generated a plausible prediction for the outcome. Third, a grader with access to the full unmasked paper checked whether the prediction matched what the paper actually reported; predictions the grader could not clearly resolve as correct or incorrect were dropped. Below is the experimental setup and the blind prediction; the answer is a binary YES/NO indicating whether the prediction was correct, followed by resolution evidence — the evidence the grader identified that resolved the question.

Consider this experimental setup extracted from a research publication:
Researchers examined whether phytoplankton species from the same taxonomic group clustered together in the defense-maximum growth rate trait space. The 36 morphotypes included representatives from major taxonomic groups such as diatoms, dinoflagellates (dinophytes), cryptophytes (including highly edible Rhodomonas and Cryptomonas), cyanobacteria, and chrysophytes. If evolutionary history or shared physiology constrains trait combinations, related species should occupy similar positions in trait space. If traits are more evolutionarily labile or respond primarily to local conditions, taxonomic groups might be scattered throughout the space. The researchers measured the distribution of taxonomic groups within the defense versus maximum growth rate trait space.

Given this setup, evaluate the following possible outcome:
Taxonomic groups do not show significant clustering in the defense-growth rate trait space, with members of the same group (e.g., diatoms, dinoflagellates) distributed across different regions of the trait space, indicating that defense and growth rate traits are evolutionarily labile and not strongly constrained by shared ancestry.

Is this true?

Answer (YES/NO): NO